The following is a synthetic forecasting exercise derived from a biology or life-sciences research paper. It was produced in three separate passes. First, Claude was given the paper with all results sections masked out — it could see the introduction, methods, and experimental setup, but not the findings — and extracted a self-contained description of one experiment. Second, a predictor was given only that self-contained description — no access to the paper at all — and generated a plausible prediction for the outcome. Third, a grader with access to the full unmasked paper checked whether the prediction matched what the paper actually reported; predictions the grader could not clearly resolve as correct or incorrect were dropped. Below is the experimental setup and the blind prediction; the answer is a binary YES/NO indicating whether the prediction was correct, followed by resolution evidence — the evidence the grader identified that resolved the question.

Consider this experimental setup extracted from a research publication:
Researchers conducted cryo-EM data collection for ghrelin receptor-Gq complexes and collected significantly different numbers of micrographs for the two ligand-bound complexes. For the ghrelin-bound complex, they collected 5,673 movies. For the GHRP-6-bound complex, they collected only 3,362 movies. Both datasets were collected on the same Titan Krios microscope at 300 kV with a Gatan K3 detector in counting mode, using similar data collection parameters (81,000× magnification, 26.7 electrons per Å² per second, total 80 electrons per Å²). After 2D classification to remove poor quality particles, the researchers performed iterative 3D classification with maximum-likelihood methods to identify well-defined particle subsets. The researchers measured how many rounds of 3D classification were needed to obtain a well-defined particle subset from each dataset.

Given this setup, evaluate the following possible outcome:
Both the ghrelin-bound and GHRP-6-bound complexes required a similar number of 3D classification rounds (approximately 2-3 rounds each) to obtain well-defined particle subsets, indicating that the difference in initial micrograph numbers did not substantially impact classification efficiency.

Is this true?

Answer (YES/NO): NO